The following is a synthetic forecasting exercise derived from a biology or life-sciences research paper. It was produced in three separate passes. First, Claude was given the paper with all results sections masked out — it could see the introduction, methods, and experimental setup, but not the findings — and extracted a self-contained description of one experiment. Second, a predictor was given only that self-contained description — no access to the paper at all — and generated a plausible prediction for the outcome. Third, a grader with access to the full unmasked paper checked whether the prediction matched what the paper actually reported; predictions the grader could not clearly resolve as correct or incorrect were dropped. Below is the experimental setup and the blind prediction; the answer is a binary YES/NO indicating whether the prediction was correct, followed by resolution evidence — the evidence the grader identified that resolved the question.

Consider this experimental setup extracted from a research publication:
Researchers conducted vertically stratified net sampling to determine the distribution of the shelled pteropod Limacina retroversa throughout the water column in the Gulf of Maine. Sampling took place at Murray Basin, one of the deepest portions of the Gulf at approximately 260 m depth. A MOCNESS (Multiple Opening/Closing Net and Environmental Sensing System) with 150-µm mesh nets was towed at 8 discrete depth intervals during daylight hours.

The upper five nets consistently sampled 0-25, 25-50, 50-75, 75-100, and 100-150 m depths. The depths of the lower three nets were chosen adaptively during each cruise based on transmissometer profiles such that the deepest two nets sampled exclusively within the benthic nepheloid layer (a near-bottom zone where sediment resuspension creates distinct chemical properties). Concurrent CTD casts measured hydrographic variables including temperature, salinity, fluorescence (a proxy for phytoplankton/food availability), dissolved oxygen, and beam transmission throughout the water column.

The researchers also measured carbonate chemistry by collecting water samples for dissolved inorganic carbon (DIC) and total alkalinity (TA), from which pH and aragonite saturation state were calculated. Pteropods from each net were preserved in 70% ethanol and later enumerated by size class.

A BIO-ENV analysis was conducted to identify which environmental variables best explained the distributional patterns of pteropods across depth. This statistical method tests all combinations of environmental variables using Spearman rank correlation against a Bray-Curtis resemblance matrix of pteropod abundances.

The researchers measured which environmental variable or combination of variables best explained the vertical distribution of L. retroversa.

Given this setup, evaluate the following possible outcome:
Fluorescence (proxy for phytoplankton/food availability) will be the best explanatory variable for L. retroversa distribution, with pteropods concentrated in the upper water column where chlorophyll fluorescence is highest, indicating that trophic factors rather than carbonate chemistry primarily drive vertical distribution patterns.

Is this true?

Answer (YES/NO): YES